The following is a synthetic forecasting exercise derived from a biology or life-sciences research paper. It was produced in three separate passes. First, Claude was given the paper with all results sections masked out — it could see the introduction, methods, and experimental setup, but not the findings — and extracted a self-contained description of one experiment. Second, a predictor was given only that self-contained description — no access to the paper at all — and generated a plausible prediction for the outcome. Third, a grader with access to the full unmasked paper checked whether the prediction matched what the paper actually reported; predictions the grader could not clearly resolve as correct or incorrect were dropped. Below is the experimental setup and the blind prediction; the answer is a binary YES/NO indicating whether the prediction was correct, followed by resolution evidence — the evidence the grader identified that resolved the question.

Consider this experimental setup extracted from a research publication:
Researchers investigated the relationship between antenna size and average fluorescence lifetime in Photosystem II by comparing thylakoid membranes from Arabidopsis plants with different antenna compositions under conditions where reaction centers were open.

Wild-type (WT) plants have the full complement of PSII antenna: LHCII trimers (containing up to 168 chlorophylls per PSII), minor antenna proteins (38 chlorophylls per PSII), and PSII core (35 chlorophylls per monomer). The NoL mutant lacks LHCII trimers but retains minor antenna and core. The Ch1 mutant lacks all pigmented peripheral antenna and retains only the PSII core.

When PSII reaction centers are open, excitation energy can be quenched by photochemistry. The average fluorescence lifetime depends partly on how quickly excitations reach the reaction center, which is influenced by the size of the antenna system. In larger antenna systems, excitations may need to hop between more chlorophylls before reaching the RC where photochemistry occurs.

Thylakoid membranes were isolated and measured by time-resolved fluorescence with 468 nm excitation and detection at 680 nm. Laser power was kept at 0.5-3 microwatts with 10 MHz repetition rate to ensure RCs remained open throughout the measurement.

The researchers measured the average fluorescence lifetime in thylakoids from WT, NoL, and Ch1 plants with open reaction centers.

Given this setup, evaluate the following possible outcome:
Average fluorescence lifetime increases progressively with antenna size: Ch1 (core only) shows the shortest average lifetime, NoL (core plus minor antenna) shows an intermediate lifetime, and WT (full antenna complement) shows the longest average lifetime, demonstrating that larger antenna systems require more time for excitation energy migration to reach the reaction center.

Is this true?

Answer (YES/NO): YES